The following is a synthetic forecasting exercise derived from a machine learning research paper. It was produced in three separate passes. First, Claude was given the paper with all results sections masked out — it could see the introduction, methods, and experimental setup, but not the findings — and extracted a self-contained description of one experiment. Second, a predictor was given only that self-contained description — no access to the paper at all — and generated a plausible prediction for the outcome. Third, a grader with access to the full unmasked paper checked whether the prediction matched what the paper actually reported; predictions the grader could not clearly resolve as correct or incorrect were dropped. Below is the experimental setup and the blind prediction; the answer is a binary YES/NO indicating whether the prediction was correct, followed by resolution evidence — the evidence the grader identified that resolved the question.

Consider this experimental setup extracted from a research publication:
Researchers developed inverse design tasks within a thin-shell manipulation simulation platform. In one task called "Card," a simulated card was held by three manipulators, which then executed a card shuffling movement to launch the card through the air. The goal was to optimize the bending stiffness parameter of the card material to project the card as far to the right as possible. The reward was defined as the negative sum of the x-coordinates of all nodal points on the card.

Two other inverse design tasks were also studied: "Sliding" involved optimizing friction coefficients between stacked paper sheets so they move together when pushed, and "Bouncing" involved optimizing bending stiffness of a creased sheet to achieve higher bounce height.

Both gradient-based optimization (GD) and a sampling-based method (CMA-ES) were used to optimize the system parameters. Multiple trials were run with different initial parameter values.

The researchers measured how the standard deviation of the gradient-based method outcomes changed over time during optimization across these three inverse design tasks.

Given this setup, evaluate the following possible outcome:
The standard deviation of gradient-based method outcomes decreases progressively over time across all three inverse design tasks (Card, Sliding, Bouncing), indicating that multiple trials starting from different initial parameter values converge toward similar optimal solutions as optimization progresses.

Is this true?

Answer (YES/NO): NO